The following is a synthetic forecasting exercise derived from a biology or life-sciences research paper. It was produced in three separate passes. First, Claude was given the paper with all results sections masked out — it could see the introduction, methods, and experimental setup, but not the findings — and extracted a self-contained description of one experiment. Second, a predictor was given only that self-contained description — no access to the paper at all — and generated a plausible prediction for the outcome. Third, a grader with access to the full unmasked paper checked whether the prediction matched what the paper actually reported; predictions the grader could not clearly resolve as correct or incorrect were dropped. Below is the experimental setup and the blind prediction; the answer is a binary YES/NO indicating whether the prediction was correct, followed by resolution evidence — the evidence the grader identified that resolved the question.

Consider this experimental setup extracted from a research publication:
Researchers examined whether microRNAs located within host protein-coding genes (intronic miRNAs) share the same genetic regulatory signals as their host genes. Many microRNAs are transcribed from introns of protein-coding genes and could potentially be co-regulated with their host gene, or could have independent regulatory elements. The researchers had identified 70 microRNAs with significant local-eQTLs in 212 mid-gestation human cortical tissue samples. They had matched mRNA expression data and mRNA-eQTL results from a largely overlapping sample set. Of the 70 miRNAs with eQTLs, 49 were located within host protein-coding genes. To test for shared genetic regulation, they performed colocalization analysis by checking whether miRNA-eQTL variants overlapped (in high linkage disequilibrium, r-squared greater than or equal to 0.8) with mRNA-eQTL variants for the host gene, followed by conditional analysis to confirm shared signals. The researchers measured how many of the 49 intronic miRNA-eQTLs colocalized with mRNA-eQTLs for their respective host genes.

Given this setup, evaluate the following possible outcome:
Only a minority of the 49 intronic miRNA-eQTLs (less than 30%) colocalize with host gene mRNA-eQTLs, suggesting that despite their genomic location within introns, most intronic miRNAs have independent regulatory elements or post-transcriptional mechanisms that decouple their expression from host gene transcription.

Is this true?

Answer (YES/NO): YES